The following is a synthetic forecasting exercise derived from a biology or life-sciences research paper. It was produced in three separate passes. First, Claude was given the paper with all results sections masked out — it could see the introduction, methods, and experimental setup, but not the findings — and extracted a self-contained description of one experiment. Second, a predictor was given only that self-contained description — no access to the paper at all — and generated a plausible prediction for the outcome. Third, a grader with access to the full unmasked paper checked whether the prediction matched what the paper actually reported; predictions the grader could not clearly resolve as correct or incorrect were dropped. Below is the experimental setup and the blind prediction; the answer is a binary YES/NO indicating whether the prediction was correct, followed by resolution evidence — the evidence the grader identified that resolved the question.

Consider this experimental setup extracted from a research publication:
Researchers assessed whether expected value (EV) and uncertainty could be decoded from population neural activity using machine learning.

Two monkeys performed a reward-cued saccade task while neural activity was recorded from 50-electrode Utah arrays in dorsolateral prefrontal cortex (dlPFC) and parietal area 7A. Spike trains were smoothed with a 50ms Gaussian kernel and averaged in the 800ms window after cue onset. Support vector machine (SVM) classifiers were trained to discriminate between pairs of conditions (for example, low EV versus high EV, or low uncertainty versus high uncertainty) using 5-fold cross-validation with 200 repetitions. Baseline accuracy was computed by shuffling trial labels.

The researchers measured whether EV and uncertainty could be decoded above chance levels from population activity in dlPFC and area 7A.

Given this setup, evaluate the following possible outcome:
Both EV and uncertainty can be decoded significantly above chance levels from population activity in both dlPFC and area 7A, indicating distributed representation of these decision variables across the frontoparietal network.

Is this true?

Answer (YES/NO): YES